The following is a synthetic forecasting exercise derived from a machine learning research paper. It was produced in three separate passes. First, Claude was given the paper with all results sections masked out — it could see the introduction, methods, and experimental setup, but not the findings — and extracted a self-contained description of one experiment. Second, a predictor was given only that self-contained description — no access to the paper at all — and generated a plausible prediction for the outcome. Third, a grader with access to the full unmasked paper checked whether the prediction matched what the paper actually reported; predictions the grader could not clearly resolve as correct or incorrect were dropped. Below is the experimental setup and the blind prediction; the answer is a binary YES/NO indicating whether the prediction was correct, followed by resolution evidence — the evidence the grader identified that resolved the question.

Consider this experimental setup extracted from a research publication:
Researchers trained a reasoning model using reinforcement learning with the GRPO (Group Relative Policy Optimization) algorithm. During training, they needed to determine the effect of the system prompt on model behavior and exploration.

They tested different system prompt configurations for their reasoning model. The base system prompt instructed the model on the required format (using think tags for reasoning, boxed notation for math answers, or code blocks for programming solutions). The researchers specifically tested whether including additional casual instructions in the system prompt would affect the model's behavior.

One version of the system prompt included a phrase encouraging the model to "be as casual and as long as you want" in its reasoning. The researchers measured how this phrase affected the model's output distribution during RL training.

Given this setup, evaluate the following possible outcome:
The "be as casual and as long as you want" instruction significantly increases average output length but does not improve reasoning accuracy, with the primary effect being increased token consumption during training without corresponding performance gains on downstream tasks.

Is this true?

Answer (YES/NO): NO